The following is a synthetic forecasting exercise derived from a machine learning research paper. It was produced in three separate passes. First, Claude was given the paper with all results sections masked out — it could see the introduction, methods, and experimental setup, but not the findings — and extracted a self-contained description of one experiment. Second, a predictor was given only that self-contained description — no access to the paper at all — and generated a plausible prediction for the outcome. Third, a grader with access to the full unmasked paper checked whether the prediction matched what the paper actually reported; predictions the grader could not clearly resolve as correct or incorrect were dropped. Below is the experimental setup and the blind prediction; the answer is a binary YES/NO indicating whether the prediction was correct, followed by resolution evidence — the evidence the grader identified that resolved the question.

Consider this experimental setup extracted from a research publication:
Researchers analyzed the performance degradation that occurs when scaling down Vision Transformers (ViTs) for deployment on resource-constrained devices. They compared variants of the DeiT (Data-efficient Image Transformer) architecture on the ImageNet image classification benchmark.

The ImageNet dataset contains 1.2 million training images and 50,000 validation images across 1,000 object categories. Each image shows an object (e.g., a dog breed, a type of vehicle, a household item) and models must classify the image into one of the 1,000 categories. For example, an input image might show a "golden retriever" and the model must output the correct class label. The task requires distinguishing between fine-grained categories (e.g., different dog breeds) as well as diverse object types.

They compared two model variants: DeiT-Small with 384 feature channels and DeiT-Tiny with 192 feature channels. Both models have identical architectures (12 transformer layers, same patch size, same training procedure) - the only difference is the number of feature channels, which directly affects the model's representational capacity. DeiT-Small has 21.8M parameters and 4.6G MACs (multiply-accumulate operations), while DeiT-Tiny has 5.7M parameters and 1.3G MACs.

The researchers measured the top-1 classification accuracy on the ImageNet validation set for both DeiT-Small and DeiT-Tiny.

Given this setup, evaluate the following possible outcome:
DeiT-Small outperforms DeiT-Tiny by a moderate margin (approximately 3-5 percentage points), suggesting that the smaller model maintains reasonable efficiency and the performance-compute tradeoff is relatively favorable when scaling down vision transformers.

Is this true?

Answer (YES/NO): NO